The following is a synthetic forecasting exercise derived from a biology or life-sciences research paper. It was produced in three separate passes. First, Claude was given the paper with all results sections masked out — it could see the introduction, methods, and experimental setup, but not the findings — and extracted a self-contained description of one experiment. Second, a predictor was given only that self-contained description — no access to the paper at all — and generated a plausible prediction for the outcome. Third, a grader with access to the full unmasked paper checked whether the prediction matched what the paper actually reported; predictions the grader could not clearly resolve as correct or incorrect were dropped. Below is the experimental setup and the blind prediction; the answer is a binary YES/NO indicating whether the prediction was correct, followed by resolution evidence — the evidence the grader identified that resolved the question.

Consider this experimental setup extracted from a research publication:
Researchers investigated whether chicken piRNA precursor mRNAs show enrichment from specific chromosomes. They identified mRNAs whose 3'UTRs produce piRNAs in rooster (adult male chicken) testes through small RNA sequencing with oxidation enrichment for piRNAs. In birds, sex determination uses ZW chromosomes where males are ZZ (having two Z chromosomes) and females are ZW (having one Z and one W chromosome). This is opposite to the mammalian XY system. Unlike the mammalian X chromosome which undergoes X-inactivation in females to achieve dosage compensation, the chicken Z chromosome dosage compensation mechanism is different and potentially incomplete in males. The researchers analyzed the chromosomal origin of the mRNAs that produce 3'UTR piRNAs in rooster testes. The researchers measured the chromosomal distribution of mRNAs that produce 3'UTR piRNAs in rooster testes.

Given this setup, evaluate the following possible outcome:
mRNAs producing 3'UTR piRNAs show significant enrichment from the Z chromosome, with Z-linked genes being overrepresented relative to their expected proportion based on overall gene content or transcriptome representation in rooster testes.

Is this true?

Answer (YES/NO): YES